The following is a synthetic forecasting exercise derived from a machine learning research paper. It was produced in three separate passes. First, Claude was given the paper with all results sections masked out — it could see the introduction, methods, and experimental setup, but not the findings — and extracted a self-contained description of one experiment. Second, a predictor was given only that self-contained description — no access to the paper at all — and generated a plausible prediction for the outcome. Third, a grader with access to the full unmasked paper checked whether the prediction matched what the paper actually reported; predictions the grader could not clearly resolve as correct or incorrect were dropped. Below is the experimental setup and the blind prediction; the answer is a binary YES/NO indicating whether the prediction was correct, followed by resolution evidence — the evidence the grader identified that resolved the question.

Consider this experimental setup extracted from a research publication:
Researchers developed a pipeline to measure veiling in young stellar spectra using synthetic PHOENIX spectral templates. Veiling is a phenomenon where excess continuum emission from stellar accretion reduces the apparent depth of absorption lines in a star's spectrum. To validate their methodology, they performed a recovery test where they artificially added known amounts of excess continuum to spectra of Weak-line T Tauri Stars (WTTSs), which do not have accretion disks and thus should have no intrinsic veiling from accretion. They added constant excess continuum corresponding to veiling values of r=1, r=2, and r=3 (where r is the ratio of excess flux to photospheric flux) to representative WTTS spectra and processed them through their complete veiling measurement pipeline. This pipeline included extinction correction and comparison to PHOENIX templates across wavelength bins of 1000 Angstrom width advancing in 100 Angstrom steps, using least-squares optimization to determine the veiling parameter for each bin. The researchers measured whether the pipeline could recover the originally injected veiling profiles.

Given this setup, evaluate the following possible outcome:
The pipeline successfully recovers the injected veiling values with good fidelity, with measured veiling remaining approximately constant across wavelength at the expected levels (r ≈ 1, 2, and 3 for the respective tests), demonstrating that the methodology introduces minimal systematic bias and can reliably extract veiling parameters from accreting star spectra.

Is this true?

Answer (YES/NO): YES